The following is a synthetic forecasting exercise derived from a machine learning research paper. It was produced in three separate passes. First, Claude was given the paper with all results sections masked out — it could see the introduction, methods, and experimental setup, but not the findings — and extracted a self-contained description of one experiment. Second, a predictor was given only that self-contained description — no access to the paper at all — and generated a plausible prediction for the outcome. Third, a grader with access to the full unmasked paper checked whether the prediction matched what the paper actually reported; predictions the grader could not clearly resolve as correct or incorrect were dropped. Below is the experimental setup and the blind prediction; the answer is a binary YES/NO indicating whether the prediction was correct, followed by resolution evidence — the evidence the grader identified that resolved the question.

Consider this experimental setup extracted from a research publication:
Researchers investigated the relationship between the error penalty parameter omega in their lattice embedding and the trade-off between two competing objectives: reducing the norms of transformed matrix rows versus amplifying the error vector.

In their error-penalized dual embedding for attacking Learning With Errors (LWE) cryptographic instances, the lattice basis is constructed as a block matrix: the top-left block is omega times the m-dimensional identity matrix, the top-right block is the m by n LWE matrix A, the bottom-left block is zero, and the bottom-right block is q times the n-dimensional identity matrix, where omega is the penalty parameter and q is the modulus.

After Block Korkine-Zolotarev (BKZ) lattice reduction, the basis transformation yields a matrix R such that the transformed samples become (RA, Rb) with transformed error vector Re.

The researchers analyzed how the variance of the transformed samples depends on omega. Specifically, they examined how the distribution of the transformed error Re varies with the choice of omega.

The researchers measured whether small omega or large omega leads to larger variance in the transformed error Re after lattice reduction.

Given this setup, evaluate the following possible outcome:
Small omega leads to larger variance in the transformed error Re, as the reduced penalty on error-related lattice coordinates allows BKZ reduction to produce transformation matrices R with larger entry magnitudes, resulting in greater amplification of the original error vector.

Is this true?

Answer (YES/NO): YES